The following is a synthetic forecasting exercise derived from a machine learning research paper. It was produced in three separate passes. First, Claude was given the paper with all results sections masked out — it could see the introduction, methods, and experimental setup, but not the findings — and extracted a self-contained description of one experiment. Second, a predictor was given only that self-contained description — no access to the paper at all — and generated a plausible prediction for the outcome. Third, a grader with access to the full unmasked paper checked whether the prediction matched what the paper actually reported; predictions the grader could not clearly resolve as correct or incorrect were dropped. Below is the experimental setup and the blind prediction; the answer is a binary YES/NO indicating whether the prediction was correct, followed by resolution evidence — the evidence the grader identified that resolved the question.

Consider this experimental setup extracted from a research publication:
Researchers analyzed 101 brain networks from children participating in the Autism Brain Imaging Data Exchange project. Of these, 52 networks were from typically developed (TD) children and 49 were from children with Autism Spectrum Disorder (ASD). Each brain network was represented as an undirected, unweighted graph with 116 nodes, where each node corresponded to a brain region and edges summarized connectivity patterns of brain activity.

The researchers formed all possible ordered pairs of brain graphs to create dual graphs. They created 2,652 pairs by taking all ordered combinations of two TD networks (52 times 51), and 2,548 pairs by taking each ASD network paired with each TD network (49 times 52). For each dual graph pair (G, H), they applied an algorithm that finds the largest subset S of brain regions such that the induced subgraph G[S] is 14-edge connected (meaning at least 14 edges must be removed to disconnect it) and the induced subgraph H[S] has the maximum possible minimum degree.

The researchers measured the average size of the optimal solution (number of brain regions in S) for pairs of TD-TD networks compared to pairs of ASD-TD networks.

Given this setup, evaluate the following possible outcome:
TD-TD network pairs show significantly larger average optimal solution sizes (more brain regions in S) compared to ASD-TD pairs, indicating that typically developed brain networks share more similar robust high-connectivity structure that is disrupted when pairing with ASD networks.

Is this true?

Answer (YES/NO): NO